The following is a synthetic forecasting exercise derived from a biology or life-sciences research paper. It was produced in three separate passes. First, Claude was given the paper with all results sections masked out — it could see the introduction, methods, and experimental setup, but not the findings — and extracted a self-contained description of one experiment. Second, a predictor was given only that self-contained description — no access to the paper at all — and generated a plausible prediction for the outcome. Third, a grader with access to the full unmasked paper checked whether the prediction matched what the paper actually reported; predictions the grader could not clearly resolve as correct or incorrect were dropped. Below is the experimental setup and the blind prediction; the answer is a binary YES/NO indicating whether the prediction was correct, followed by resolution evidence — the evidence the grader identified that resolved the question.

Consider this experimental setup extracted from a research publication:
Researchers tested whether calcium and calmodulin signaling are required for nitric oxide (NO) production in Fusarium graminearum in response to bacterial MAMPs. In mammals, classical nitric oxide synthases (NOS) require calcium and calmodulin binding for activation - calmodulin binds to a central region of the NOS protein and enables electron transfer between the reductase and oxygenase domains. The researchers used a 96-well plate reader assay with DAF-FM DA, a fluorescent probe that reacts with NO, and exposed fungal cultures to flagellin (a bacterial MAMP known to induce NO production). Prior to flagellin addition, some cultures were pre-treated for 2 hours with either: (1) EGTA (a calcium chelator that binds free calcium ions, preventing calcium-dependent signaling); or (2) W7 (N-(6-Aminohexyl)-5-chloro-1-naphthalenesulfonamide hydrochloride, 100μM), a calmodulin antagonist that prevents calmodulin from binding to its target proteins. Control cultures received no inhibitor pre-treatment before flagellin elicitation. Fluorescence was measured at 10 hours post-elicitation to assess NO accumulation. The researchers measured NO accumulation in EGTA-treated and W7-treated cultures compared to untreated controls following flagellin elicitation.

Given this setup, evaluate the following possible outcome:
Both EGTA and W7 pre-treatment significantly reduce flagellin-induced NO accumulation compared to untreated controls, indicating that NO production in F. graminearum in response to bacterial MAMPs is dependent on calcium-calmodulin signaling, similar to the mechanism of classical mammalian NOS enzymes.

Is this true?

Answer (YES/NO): NO